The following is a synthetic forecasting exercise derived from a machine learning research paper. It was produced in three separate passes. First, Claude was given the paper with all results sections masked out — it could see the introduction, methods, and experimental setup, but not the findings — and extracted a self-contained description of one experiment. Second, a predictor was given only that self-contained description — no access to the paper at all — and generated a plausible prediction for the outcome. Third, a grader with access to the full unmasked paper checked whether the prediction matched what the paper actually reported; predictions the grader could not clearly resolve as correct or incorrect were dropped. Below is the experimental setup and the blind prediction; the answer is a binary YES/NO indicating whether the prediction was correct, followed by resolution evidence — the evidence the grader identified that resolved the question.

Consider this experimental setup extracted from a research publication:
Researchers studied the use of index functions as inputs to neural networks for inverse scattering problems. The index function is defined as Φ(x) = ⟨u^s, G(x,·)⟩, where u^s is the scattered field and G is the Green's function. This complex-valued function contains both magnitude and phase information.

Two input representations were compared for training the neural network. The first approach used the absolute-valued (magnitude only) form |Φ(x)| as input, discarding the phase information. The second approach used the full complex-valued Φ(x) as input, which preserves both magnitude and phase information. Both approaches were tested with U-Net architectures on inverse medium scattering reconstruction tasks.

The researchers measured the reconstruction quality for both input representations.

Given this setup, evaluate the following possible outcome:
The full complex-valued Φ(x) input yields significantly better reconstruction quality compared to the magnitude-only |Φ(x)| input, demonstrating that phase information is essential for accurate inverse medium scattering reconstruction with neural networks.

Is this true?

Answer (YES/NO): NO